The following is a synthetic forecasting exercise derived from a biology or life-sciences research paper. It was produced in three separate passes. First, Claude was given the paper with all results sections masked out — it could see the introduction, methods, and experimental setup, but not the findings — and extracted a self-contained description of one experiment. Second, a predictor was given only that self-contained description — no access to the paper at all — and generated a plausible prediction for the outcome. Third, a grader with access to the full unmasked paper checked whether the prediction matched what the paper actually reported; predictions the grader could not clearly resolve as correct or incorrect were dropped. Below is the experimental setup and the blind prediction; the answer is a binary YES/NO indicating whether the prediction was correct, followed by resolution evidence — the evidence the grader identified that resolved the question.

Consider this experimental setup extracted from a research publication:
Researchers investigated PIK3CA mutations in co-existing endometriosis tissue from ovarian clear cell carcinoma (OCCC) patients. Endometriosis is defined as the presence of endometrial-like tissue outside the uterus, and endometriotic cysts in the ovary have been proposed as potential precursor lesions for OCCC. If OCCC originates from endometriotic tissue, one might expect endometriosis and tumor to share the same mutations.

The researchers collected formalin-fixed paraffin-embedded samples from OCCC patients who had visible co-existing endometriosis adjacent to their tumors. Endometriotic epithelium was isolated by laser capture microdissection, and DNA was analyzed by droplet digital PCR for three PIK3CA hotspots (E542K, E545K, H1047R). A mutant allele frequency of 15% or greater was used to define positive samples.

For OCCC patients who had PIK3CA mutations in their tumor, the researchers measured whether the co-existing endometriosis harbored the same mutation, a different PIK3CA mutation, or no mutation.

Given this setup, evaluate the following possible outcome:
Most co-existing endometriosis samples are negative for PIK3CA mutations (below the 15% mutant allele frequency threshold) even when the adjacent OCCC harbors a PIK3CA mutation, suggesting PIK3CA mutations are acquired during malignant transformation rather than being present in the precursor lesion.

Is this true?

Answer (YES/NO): NO